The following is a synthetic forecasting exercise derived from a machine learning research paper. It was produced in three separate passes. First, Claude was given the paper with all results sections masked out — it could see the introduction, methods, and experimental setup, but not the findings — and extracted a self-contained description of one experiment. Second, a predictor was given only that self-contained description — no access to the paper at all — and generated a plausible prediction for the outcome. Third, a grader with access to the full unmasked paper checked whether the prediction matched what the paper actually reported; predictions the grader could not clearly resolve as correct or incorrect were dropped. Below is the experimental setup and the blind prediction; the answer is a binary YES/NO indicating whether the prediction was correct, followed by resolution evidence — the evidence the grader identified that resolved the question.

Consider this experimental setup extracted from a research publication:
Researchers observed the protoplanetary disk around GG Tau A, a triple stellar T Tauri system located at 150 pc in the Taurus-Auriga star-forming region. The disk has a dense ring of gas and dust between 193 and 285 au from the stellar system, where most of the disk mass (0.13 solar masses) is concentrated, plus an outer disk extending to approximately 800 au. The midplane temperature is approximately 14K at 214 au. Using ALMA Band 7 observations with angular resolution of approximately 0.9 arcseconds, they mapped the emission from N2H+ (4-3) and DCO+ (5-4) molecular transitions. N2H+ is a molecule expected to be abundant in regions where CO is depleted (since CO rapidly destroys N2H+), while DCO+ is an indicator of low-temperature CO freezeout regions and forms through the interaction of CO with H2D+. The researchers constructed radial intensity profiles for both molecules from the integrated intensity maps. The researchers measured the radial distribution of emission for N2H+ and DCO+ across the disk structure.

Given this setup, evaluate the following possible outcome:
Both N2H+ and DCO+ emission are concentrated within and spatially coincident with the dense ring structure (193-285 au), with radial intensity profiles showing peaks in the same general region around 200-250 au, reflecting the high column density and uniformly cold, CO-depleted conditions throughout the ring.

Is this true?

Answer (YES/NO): NO